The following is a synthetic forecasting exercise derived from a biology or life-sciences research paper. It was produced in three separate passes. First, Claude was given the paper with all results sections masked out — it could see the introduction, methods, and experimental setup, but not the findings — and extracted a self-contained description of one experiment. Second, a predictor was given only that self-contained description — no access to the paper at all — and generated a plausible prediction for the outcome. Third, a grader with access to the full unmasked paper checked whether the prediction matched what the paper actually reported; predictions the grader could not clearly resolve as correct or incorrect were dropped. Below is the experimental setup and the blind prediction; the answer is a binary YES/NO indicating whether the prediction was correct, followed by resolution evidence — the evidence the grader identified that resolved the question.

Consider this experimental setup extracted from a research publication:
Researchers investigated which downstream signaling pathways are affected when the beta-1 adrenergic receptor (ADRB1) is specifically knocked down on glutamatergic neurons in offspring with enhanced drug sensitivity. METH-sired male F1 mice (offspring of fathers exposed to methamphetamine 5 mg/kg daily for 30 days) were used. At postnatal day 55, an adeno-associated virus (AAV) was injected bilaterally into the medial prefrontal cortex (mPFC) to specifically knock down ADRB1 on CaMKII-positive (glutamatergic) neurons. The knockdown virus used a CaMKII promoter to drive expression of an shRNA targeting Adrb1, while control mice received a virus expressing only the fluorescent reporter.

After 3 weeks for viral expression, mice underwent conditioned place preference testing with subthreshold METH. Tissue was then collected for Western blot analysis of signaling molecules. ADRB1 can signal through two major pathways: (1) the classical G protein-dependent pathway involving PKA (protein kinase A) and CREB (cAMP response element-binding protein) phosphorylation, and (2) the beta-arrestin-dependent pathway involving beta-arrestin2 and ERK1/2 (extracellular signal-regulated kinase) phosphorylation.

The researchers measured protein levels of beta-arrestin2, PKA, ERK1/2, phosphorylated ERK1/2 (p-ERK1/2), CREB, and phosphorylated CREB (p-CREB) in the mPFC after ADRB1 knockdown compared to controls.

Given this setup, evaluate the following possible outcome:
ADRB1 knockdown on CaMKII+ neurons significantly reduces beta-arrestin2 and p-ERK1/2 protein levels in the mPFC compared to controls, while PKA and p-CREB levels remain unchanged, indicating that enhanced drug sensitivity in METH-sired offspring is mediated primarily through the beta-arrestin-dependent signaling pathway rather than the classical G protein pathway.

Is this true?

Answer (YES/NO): NO